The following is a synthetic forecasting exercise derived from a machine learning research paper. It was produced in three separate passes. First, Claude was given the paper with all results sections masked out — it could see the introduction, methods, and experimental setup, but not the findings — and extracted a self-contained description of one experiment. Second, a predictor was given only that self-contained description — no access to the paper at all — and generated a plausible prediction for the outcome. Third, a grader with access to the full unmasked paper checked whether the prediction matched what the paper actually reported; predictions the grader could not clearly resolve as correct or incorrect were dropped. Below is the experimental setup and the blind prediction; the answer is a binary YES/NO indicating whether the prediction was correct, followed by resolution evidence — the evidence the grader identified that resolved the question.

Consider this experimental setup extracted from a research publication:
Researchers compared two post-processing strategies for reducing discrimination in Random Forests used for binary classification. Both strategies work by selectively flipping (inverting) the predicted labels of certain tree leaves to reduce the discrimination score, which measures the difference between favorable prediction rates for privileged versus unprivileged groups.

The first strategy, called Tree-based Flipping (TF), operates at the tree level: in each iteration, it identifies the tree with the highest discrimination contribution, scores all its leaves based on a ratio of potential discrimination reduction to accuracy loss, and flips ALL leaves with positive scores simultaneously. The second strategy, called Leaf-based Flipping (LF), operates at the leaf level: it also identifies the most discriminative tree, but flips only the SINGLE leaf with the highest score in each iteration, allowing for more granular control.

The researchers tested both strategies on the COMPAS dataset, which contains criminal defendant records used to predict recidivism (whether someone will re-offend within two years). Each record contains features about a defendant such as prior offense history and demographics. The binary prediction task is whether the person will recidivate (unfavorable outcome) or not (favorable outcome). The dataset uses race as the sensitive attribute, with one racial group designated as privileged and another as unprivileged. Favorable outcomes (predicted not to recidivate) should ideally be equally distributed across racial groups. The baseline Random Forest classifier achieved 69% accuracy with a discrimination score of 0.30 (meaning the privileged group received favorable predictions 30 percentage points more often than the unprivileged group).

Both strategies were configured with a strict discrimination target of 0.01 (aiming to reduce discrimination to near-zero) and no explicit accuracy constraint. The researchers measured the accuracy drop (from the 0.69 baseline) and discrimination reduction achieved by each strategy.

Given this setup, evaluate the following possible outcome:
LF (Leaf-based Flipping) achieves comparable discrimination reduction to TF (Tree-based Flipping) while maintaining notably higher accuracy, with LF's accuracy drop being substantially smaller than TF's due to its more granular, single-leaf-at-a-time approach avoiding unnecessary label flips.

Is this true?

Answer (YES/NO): NO